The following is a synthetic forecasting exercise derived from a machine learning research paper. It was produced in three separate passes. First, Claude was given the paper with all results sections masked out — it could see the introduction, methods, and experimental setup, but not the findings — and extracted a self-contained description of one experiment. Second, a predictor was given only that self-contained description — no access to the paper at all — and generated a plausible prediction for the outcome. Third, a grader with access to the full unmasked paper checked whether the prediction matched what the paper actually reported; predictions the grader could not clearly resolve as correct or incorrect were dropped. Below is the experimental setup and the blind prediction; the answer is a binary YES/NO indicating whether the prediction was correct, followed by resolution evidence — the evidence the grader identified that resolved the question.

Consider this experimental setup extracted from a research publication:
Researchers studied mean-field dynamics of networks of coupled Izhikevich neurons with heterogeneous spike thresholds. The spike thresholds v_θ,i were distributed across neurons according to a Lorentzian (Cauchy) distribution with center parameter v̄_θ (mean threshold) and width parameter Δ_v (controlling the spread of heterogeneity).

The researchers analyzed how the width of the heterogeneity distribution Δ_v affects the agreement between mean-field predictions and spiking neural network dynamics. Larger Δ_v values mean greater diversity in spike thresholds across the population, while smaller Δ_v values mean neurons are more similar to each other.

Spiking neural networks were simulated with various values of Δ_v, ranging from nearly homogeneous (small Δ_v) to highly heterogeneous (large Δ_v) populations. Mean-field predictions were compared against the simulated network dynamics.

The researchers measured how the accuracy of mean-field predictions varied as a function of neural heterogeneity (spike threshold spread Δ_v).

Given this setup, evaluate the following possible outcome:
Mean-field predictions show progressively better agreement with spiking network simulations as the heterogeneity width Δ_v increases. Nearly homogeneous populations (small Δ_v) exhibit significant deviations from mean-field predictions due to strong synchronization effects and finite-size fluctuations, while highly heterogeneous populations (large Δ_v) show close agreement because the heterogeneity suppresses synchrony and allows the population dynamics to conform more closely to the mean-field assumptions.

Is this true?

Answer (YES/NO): NO